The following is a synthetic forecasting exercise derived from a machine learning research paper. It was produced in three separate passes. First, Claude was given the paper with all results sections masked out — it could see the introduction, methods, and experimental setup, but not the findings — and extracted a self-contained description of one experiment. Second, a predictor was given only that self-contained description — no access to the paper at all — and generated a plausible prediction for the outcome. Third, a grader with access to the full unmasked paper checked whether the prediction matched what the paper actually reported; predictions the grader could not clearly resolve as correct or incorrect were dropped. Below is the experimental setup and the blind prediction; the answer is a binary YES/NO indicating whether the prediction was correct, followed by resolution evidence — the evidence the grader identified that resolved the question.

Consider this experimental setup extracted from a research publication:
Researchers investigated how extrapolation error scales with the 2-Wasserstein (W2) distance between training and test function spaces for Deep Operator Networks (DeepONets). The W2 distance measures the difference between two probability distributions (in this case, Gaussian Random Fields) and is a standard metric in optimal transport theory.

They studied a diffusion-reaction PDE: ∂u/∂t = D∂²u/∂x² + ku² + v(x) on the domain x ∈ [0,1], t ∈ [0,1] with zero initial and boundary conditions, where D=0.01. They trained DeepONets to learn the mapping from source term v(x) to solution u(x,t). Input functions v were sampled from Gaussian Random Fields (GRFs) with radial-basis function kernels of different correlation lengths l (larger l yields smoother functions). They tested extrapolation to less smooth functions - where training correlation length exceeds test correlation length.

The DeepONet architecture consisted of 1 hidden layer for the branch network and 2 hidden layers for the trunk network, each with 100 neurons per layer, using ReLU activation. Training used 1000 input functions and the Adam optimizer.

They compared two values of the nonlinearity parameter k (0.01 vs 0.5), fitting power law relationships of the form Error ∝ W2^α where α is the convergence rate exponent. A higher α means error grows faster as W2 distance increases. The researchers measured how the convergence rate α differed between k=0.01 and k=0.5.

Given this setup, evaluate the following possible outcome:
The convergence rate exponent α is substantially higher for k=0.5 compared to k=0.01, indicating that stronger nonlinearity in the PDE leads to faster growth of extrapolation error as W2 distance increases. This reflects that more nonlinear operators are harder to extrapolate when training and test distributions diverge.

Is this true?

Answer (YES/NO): NO